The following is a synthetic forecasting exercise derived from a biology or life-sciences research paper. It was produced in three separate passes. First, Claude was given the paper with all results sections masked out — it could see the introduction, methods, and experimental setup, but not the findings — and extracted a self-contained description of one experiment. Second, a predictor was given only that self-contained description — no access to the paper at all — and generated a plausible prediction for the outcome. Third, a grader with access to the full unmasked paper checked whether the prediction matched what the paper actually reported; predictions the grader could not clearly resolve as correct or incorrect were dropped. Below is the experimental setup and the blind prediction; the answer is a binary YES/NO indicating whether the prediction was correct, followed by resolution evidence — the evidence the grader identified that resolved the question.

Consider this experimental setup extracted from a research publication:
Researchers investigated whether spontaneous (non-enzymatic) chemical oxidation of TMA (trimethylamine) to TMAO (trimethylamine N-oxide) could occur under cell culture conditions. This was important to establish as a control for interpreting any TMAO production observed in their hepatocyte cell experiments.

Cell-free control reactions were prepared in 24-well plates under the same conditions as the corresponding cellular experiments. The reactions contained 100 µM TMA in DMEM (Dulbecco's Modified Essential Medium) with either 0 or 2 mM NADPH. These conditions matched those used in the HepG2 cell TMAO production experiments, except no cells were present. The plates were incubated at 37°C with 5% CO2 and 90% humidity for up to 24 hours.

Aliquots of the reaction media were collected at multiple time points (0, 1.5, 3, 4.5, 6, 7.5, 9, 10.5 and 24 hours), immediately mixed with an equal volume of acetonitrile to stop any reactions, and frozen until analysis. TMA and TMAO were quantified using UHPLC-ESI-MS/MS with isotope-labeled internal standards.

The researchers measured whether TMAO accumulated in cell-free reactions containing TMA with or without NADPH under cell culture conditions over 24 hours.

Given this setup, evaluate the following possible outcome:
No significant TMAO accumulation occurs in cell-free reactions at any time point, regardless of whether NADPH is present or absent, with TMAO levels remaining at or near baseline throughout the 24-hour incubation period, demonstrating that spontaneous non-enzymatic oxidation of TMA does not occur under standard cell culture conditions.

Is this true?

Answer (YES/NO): YES